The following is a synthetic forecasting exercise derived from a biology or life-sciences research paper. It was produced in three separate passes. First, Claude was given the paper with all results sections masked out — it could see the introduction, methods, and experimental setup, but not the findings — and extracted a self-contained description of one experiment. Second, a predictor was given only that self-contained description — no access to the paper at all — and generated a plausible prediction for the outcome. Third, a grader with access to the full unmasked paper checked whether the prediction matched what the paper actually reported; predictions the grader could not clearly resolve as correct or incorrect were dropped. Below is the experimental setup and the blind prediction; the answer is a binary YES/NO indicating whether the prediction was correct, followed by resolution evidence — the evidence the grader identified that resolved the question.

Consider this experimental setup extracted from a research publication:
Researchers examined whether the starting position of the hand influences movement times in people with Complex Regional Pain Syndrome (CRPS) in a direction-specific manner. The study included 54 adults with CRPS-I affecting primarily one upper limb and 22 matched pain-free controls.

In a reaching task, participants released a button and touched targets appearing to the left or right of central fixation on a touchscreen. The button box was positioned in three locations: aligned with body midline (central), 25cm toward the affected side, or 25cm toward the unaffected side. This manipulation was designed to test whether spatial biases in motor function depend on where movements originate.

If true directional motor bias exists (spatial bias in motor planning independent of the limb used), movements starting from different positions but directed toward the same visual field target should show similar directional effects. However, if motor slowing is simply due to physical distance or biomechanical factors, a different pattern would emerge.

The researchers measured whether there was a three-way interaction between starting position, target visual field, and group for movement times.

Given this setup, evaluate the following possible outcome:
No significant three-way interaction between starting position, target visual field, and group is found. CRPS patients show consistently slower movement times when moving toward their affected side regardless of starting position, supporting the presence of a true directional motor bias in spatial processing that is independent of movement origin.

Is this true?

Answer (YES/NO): NO